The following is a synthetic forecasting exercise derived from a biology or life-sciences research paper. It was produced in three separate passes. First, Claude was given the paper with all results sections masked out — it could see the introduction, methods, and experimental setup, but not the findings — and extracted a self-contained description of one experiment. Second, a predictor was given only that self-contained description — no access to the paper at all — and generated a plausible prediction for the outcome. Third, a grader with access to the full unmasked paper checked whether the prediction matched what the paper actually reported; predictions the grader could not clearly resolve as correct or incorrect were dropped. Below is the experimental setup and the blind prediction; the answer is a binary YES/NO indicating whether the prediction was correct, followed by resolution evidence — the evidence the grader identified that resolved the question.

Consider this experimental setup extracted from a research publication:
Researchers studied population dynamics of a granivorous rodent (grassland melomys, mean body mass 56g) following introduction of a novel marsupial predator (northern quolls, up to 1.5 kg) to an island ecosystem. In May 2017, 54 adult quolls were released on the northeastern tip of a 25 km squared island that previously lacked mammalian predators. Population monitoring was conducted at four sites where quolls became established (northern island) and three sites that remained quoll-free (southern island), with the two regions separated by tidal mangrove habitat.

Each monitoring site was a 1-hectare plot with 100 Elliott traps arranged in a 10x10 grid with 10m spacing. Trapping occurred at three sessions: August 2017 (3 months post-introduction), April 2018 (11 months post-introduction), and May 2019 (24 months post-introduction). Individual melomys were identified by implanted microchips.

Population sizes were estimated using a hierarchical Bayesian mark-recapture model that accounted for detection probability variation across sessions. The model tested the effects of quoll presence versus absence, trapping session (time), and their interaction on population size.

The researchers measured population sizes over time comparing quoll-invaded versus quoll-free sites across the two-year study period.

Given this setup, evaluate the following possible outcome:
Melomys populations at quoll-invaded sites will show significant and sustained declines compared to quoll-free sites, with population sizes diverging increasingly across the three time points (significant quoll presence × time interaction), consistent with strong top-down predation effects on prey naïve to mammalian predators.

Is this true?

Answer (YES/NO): NO